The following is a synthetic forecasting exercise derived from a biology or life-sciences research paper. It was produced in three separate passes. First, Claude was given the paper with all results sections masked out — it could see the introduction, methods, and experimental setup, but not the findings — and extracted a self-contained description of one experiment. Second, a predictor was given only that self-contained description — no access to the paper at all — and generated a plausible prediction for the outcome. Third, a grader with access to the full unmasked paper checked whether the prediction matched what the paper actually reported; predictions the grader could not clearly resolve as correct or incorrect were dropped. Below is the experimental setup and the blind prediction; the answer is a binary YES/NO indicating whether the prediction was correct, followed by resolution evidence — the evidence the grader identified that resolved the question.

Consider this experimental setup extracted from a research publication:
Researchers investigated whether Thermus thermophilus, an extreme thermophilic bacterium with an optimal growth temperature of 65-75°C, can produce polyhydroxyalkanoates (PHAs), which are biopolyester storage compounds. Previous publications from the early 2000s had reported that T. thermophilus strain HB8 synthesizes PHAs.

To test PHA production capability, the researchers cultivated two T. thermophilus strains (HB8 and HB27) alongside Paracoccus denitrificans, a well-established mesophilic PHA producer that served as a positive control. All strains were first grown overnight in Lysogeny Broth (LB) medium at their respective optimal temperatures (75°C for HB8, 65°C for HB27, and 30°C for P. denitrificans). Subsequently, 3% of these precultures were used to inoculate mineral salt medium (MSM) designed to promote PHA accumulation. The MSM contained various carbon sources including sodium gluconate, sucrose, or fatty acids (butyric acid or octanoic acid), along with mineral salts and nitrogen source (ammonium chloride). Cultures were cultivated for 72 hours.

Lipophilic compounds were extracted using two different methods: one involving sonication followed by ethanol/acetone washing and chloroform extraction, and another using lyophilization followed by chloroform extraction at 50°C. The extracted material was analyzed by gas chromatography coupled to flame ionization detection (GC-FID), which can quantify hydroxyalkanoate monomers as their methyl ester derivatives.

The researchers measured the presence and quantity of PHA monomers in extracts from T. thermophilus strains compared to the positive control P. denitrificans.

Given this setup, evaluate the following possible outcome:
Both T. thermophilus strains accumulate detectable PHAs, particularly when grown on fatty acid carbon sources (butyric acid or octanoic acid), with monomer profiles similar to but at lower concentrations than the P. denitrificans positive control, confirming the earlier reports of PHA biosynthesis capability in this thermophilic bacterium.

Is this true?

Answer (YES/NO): NO